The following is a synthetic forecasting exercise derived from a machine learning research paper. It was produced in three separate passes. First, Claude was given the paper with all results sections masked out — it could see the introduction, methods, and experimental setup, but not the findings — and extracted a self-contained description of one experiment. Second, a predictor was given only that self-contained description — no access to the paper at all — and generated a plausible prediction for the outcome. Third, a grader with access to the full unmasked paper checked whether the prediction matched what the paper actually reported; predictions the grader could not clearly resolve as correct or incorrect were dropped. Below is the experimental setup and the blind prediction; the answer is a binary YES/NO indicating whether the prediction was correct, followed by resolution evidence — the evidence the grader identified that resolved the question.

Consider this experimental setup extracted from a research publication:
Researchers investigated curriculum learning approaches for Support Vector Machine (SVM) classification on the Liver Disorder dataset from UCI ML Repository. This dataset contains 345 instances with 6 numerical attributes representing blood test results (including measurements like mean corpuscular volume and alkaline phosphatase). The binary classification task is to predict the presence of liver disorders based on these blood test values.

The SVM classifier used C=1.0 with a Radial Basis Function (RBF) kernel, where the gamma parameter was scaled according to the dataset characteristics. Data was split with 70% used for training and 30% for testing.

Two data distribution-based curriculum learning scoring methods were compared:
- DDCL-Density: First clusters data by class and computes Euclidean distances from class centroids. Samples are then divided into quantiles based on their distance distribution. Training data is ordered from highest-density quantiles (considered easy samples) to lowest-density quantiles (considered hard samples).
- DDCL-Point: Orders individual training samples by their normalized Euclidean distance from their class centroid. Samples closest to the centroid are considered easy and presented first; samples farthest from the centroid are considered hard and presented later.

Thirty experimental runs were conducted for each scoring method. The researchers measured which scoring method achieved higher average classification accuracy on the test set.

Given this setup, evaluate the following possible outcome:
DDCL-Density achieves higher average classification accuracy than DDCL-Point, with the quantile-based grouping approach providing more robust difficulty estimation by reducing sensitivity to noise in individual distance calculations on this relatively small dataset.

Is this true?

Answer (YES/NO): NO